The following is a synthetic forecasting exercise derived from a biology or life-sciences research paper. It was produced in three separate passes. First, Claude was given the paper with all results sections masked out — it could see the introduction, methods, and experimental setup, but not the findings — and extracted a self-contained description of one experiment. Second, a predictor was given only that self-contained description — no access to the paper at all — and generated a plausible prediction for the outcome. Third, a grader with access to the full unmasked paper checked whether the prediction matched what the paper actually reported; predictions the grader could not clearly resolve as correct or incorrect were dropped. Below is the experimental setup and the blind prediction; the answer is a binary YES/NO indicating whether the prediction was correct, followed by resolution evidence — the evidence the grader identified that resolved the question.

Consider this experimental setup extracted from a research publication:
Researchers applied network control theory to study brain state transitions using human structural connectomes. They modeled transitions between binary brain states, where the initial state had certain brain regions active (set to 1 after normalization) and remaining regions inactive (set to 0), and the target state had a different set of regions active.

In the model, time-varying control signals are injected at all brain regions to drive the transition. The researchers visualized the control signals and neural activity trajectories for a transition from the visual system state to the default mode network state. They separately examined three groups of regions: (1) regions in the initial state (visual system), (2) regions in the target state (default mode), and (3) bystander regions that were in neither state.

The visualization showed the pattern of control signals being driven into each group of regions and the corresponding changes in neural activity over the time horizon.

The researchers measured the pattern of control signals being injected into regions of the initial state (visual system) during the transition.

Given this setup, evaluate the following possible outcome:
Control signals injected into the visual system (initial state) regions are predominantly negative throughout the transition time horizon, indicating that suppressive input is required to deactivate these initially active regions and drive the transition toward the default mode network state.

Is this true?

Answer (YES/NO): YES